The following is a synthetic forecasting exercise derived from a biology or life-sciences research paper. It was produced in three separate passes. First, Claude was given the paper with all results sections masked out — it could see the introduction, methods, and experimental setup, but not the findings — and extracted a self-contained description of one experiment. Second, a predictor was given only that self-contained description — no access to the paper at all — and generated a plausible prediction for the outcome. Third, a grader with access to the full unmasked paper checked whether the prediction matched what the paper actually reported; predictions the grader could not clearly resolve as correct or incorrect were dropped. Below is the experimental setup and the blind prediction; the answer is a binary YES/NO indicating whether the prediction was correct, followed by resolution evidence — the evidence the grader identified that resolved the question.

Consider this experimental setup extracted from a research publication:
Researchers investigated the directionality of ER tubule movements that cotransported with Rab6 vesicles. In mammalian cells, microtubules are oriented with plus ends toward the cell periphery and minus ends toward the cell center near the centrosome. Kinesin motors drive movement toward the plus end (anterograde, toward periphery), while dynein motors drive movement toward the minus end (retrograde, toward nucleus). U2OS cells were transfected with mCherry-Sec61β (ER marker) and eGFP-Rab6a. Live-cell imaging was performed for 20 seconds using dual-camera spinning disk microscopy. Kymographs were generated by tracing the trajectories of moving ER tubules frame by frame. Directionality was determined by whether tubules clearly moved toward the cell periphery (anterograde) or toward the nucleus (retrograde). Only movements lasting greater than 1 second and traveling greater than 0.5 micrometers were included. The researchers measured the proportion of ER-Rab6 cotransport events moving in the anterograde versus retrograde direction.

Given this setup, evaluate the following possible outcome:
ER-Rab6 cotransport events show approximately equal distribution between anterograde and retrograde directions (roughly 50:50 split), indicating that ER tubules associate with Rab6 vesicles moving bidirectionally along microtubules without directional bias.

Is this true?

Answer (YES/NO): NO